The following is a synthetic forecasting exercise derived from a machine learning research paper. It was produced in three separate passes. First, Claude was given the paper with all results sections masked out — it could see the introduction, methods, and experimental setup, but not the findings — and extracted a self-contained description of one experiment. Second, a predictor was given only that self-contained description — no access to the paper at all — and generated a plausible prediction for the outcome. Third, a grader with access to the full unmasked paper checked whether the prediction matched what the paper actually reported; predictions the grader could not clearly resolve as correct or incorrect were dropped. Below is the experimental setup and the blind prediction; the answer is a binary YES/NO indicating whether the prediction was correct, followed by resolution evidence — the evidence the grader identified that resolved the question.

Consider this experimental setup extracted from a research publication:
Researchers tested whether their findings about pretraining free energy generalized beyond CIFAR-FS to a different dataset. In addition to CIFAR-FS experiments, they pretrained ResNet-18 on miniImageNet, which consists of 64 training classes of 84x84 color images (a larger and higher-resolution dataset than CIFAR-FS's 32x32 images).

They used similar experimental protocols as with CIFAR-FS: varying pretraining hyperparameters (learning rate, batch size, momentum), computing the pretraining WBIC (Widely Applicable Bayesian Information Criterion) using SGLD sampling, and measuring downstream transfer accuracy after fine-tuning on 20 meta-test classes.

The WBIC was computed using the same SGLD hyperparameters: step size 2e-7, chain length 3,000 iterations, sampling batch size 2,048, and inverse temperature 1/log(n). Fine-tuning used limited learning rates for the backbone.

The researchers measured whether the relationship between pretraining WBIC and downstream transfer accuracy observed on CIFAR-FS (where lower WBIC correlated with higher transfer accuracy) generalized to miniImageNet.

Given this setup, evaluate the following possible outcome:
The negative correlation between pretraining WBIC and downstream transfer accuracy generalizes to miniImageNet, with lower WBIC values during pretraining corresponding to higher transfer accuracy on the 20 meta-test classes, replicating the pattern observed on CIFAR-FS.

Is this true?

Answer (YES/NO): YES